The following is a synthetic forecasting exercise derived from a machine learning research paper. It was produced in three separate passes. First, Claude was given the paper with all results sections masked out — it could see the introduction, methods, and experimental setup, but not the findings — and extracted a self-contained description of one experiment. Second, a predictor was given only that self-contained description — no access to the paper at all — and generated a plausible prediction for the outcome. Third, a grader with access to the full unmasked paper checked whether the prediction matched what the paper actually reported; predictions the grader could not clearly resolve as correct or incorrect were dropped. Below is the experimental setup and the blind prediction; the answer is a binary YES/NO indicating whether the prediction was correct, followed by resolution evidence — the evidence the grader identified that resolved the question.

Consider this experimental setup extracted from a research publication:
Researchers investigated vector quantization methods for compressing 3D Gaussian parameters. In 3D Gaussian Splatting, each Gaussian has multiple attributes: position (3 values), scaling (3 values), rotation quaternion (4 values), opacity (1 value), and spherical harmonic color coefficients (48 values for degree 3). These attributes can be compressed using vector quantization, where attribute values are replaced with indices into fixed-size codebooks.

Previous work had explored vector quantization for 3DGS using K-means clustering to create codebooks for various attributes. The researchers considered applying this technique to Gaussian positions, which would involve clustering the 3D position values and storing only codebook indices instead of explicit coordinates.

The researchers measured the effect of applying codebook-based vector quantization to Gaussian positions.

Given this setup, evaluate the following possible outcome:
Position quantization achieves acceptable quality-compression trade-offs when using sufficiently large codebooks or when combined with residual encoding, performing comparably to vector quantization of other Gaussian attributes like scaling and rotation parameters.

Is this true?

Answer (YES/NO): NO